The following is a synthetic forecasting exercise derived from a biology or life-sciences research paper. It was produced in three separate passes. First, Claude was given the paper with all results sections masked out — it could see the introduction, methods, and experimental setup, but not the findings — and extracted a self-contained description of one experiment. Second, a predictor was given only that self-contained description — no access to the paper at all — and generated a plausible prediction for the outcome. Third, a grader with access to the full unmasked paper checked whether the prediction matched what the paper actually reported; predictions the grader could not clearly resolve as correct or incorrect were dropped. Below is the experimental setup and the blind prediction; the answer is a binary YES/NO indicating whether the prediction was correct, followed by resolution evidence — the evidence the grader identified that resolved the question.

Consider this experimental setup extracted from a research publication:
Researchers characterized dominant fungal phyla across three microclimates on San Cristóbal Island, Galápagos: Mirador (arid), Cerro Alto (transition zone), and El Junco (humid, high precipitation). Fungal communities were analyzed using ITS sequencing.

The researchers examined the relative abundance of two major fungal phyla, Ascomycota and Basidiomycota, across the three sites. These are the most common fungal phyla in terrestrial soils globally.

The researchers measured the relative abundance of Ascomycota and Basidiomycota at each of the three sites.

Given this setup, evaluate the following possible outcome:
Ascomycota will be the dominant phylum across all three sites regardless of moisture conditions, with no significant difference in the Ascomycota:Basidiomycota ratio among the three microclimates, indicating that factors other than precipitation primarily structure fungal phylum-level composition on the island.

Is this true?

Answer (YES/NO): NO